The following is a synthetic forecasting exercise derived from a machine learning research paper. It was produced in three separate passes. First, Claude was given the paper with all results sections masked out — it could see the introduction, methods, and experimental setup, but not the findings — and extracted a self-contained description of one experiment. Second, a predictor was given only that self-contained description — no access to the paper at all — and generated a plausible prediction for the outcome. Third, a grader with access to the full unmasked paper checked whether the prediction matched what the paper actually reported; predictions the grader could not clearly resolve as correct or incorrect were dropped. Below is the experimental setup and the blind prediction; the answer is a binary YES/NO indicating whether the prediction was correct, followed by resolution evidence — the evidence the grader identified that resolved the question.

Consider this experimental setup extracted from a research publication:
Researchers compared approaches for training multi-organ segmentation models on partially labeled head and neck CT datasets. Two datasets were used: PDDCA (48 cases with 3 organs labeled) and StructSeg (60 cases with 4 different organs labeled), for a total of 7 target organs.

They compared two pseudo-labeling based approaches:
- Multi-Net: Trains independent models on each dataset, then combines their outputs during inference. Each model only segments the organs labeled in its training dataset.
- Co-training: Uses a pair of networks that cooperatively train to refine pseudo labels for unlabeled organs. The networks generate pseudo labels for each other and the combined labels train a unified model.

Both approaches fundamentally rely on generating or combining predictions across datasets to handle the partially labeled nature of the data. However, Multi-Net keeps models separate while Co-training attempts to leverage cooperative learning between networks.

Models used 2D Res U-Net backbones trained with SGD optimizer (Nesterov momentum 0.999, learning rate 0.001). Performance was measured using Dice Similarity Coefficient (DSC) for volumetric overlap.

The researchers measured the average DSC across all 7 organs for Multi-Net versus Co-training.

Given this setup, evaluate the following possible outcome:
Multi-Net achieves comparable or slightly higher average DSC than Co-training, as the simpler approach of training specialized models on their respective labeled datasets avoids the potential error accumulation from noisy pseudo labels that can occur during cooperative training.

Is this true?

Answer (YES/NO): YES